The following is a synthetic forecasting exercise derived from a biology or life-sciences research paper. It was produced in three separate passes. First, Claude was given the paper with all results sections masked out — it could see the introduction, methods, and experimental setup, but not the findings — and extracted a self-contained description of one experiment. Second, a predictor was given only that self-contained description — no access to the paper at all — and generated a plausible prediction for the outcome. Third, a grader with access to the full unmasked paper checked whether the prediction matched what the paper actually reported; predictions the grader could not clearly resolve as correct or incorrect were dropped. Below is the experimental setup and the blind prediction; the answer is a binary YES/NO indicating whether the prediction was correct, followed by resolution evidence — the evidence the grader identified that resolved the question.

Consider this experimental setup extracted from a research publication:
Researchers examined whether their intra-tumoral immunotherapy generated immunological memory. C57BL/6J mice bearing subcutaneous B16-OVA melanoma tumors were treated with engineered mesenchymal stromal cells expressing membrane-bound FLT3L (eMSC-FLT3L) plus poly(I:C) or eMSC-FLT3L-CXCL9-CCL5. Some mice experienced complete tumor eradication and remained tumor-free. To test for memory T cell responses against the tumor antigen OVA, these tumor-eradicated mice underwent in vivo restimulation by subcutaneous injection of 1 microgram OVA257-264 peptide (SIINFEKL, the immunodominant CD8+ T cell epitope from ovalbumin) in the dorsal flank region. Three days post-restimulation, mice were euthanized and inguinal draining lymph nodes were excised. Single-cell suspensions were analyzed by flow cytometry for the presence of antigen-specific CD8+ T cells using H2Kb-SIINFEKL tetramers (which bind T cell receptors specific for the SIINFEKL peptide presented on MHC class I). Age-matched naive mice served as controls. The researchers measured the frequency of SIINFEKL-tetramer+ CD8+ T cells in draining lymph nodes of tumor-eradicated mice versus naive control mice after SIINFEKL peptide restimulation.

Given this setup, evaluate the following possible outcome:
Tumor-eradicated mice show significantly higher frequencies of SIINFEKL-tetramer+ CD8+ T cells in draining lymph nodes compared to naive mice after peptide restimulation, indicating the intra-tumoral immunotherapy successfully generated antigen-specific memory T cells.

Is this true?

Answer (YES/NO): YES